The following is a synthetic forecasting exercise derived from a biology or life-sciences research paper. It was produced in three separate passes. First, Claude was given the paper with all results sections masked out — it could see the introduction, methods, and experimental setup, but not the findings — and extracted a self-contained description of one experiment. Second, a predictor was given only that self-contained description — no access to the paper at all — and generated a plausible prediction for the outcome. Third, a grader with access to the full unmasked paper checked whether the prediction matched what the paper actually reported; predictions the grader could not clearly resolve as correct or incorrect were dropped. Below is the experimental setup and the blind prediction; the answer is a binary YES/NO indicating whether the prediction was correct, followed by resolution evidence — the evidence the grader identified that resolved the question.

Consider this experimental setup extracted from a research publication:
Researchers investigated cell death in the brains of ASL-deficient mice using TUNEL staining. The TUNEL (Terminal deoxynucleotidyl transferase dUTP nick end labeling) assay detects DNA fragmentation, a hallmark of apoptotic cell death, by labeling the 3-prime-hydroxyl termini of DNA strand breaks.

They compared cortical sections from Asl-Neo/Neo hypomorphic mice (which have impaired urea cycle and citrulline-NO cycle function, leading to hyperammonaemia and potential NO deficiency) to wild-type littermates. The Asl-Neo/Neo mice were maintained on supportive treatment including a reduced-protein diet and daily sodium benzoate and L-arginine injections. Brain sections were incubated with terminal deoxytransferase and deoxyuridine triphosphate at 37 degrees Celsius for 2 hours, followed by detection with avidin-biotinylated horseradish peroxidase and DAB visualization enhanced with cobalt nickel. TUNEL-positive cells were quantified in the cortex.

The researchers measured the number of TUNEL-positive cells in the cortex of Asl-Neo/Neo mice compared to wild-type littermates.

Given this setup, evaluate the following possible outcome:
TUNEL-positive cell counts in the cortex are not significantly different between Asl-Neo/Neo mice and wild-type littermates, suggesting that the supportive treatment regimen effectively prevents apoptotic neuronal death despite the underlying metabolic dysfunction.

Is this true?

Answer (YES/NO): NO